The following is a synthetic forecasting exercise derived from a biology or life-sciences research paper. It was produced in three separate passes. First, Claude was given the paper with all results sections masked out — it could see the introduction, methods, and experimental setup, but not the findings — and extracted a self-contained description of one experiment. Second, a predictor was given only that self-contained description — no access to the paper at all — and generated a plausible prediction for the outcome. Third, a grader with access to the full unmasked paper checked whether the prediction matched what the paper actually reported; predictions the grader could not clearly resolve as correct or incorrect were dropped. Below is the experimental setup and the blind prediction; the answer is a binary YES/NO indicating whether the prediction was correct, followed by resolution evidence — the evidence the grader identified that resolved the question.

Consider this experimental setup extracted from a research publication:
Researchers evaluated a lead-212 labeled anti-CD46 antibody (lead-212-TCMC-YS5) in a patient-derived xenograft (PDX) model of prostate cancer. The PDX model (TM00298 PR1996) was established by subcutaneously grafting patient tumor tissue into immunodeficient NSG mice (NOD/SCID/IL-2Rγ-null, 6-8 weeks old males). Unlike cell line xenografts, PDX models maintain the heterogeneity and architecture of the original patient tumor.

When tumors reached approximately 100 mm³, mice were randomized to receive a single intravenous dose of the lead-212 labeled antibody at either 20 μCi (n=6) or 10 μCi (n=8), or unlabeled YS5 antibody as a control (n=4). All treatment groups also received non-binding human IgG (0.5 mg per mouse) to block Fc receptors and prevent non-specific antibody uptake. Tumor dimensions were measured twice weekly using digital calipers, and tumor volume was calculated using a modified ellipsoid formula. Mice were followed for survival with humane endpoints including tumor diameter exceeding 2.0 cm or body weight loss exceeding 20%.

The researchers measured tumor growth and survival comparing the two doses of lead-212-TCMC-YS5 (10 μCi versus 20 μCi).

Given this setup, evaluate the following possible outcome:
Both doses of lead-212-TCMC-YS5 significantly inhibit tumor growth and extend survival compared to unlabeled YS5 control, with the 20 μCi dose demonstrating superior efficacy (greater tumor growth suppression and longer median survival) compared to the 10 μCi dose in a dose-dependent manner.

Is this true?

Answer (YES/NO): YES